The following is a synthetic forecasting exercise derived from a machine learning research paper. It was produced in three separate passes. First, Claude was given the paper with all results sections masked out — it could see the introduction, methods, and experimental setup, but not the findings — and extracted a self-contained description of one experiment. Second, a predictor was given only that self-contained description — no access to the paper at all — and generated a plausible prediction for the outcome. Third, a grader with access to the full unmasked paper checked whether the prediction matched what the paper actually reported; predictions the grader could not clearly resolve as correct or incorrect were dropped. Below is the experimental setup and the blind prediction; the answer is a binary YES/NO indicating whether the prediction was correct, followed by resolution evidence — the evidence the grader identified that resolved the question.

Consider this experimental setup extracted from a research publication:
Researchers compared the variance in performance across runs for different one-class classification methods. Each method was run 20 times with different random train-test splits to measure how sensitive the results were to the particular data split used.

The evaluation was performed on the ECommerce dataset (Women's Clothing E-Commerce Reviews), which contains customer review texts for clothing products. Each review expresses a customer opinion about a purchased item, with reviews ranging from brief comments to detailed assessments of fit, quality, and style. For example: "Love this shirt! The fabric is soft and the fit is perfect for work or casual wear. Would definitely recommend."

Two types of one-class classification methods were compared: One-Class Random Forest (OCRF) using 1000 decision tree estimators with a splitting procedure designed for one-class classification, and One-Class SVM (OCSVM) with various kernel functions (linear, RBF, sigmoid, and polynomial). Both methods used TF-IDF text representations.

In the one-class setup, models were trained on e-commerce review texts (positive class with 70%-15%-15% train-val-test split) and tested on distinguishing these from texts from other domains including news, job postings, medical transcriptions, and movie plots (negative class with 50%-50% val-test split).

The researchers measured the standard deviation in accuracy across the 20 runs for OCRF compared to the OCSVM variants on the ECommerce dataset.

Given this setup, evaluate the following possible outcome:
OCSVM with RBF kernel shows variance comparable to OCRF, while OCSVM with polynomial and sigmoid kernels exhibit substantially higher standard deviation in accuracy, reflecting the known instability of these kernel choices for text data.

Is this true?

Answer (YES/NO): NO